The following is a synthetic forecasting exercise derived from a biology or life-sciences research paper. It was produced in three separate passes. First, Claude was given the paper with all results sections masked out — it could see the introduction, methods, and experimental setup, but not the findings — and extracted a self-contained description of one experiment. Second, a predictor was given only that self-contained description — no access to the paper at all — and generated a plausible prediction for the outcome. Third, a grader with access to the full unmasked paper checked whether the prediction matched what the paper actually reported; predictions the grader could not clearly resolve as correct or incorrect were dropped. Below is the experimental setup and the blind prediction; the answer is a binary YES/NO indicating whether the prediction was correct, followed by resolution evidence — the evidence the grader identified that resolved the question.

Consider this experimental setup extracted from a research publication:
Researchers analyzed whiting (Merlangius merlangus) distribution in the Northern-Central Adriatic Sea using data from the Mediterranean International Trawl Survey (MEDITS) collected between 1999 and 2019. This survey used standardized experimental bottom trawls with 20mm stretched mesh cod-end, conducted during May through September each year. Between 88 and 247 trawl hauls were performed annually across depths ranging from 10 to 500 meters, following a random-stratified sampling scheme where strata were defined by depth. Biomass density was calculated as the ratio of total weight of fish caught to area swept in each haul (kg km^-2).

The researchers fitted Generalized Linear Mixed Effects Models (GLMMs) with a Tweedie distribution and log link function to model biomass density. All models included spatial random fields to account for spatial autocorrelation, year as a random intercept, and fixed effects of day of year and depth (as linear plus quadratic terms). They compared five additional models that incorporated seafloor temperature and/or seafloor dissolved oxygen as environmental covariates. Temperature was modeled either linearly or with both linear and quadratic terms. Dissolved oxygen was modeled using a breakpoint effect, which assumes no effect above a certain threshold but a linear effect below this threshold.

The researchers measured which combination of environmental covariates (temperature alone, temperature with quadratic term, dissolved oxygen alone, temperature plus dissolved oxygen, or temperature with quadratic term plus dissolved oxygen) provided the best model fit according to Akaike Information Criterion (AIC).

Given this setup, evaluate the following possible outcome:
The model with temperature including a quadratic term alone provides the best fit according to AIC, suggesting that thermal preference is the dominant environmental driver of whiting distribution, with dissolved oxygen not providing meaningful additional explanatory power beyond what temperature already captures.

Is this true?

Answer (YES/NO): NO